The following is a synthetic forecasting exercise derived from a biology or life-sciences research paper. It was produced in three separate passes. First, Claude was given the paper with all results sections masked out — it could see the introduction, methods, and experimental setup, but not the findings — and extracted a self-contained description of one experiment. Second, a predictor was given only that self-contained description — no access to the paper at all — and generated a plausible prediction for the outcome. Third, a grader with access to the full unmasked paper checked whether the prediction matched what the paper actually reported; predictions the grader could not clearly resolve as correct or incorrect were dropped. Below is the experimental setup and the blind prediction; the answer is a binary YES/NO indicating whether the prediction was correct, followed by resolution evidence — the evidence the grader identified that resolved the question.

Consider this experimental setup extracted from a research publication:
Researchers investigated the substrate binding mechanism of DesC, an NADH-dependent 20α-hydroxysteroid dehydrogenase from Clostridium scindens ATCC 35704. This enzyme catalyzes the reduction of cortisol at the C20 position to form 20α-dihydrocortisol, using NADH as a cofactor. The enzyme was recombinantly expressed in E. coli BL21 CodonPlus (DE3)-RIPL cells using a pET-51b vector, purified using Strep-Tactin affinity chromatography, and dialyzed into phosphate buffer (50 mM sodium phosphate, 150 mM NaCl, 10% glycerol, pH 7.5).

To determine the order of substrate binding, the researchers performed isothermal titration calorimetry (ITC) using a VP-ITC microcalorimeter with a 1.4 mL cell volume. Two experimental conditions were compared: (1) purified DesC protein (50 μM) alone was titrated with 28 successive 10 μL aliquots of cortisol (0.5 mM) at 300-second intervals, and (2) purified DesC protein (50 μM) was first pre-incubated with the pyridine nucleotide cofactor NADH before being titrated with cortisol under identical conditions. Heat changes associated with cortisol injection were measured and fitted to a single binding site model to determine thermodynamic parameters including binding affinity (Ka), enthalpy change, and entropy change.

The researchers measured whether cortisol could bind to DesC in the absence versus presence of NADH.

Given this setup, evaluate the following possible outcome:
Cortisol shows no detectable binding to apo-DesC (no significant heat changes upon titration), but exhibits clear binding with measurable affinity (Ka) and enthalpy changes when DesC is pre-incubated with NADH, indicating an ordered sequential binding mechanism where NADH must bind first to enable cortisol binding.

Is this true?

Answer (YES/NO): YES